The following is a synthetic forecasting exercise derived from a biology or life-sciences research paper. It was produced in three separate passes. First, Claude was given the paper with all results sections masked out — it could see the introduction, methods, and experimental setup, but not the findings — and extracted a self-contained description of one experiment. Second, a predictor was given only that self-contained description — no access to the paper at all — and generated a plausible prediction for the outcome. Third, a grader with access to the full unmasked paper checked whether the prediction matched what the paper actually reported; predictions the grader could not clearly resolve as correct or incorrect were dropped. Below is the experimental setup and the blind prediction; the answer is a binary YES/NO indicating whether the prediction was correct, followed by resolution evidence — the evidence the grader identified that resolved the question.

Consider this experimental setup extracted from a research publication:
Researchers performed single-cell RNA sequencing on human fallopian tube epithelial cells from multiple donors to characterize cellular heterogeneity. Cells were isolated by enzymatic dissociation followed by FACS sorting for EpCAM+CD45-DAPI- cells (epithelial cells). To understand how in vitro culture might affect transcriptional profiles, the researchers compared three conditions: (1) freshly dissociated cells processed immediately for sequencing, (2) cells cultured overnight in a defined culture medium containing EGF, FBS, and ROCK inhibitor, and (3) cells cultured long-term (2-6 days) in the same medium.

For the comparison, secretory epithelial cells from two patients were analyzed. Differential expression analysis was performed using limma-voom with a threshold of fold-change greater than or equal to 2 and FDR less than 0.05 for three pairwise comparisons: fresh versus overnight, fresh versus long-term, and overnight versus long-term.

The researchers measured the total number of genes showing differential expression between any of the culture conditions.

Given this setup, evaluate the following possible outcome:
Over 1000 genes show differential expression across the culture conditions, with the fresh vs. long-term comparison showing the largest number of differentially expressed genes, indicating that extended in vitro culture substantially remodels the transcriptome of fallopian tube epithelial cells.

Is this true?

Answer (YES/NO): NO